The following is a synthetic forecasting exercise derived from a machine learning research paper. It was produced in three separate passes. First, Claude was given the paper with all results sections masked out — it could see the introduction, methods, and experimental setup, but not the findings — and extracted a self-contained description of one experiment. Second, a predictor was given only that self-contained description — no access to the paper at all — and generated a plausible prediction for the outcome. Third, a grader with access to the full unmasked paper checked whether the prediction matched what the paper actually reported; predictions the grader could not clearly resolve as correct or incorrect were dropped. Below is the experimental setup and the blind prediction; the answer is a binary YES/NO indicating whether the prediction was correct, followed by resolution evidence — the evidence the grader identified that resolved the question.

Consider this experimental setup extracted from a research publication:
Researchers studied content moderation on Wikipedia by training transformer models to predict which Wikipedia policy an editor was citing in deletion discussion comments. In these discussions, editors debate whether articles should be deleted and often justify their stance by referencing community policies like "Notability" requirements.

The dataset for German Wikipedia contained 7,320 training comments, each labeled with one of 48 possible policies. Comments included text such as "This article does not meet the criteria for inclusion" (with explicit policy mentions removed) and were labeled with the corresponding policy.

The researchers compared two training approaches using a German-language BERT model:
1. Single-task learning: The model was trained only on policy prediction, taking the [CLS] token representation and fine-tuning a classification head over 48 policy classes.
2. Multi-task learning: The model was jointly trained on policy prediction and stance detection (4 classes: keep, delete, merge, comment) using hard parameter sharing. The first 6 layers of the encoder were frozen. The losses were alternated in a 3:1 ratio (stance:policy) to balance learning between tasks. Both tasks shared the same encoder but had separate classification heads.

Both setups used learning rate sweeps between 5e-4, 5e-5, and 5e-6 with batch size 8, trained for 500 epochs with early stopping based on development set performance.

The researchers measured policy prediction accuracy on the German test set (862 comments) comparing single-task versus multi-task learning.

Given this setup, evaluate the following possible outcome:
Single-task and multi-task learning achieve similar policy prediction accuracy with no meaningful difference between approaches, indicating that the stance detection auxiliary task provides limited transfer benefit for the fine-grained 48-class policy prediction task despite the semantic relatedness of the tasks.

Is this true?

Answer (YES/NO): NO